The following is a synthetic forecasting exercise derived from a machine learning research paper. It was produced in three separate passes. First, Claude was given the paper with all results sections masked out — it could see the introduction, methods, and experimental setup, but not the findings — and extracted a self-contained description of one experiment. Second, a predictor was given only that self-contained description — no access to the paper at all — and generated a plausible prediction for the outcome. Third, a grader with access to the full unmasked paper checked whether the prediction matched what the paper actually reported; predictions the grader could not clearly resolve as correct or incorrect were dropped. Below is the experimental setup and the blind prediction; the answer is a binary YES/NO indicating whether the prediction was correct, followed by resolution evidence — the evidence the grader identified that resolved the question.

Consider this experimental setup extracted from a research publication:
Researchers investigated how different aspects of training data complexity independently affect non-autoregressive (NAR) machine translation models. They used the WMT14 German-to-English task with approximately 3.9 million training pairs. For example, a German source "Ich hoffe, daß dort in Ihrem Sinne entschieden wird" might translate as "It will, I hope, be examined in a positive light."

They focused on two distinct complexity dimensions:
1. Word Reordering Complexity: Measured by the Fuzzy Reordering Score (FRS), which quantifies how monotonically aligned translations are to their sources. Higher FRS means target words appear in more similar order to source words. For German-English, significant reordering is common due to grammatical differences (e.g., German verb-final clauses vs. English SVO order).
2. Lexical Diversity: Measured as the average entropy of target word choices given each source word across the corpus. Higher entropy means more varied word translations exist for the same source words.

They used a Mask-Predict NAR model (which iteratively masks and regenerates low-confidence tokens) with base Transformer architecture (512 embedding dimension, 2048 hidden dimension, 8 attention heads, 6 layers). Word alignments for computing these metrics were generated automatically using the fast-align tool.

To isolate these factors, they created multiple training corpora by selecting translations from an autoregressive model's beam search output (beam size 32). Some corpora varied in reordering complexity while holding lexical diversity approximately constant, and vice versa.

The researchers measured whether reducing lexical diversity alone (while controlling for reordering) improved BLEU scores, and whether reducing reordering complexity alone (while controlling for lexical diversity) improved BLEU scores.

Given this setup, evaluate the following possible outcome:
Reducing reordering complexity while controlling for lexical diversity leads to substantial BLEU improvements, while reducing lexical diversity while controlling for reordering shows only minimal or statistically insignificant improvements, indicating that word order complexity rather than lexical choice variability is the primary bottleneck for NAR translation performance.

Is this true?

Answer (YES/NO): NO